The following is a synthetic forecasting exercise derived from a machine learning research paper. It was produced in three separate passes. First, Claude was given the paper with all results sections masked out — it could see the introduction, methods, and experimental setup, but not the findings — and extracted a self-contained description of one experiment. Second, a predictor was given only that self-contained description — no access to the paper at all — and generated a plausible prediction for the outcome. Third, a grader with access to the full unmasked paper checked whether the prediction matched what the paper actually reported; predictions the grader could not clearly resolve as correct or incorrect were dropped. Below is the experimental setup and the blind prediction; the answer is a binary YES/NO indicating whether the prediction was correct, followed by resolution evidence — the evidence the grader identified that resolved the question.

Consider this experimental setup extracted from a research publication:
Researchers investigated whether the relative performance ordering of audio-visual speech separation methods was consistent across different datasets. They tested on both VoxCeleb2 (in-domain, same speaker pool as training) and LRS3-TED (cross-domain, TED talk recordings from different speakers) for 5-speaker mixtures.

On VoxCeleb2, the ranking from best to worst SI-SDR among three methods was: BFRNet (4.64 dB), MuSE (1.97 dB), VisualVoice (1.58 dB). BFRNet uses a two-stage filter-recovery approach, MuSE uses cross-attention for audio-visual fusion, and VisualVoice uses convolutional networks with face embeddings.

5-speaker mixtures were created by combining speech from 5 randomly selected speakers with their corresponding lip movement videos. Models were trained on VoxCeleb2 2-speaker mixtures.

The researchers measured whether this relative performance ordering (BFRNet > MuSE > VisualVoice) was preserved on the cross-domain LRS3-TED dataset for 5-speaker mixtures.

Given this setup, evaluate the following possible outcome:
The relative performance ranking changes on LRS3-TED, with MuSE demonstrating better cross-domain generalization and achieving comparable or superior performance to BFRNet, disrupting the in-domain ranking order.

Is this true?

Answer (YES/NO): NO